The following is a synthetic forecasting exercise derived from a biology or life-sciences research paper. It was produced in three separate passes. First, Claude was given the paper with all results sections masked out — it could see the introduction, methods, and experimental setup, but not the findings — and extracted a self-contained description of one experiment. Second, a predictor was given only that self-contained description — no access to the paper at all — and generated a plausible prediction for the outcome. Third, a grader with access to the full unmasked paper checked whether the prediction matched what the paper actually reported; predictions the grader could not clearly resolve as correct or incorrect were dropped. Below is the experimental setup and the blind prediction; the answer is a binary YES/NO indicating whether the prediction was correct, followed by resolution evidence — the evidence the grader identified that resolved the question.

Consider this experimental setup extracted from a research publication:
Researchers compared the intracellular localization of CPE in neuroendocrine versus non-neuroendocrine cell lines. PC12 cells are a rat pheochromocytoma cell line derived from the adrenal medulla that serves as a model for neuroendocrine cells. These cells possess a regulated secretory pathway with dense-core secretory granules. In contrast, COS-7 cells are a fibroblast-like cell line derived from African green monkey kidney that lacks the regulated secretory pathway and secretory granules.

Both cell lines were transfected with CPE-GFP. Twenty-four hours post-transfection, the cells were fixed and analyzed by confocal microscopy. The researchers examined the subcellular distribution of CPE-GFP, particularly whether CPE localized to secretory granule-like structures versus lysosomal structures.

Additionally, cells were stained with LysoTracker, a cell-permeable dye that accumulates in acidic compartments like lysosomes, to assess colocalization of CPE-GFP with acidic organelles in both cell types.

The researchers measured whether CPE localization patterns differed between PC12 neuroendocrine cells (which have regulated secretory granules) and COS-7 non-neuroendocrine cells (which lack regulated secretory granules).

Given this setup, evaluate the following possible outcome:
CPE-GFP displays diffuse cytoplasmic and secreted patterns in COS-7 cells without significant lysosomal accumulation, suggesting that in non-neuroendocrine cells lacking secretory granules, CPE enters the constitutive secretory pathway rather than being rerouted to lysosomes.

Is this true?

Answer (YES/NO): NO